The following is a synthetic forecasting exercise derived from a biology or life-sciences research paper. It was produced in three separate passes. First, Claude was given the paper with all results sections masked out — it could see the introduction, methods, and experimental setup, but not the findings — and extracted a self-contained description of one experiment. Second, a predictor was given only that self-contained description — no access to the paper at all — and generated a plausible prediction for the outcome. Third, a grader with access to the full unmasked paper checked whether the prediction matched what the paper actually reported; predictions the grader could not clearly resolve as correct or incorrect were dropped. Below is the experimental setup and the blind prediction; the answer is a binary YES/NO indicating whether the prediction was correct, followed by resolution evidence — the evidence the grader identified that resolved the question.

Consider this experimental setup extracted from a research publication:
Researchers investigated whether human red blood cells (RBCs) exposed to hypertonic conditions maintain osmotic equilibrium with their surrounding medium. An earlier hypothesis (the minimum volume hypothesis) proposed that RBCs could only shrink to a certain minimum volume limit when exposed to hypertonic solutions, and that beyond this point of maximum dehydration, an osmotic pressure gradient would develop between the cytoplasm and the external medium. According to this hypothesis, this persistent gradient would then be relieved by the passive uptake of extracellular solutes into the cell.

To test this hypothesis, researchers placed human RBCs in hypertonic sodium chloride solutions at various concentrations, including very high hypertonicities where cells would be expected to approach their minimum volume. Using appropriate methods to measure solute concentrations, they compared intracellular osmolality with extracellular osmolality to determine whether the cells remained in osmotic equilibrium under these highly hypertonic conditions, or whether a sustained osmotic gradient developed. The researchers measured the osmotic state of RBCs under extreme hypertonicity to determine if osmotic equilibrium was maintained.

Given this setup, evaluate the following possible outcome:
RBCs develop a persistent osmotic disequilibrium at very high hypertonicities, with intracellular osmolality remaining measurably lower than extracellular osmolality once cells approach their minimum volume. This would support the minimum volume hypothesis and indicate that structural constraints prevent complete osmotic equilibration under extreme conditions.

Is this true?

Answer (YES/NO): NO